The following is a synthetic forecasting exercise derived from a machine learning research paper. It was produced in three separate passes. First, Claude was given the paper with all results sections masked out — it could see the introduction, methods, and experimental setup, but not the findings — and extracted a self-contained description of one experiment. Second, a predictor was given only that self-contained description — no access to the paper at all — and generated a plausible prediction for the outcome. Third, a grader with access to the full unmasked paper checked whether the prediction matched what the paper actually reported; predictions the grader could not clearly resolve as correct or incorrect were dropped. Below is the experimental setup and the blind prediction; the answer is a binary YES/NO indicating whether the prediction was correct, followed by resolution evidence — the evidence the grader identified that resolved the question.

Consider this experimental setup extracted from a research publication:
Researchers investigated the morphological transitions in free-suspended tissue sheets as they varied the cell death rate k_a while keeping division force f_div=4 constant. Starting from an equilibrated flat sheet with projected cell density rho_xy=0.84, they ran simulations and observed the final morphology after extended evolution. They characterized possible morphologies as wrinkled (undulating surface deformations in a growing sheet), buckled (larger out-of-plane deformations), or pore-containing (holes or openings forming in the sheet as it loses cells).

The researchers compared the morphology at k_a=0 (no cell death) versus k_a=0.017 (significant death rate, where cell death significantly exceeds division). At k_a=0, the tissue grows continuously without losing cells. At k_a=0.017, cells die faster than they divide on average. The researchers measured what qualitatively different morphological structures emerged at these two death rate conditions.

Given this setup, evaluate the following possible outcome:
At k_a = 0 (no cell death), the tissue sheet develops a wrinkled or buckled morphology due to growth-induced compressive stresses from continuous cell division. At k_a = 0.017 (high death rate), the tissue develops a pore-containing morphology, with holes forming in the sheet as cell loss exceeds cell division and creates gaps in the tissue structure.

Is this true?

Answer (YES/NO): YES